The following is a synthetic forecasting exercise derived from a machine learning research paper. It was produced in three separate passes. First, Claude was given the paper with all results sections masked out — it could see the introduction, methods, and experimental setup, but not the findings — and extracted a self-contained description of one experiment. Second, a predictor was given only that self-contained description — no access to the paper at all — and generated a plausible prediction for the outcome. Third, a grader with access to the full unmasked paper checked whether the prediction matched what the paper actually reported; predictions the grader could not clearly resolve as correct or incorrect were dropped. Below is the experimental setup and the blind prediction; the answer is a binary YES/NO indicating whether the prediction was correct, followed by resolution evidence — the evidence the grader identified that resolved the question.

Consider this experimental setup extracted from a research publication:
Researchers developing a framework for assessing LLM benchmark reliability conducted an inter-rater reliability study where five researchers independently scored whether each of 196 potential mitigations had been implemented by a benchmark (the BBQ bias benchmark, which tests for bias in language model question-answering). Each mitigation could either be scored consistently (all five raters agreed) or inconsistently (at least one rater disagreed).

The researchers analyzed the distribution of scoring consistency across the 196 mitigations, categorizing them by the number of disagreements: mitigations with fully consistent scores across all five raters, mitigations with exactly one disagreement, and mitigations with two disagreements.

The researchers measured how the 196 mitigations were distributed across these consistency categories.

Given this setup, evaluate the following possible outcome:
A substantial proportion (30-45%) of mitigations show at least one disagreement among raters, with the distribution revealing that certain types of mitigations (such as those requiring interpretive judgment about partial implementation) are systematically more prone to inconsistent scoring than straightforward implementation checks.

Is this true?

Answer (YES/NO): NO